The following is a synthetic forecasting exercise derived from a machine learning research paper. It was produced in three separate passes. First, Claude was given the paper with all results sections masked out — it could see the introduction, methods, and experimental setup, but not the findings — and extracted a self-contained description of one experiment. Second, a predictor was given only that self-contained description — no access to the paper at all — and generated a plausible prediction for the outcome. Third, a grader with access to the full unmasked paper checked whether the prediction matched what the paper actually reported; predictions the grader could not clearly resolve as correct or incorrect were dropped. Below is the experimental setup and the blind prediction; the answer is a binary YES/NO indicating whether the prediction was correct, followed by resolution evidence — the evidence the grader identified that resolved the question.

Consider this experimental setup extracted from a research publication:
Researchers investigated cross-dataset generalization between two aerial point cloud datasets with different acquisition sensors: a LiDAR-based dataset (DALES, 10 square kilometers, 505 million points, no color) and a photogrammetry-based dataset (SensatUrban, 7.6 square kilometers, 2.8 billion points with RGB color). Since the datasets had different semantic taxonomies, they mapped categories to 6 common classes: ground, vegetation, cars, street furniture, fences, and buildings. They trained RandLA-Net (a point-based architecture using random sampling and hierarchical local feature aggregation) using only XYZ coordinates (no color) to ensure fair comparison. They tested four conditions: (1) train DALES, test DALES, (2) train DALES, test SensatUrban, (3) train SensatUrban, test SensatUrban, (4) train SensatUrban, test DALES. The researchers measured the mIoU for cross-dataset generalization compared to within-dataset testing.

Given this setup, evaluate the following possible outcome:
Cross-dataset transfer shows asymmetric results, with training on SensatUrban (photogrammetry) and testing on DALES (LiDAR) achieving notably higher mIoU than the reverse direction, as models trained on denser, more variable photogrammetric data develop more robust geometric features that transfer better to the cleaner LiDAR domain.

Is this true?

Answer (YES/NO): NO